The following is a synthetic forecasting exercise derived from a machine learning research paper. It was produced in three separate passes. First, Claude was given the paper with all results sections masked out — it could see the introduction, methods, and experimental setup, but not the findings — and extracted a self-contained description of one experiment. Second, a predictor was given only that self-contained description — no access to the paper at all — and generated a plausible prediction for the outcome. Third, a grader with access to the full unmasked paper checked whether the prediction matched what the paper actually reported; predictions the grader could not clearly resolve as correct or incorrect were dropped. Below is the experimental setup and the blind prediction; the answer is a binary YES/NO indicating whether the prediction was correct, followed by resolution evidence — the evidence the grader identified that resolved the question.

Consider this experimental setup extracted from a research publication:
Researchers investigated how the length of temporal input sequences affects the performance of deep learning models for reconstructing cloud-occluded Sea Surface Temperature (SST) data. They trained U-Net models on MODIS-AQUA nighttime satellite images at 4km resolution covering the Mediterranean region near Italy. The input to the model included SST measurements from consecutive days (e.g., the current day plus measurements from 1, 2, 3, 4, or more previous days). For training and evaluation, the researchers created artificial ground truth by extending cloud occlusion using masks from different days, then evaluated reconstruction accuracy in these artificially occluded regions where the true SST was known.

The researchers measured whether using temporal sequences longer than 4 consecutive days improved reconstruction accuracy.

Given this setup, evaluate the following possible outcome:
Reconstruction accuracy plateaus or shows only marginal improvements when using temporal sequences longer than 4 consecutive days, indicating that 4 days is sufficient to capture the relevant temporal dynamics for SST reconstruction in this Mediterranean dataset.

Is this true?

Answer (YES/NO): YES